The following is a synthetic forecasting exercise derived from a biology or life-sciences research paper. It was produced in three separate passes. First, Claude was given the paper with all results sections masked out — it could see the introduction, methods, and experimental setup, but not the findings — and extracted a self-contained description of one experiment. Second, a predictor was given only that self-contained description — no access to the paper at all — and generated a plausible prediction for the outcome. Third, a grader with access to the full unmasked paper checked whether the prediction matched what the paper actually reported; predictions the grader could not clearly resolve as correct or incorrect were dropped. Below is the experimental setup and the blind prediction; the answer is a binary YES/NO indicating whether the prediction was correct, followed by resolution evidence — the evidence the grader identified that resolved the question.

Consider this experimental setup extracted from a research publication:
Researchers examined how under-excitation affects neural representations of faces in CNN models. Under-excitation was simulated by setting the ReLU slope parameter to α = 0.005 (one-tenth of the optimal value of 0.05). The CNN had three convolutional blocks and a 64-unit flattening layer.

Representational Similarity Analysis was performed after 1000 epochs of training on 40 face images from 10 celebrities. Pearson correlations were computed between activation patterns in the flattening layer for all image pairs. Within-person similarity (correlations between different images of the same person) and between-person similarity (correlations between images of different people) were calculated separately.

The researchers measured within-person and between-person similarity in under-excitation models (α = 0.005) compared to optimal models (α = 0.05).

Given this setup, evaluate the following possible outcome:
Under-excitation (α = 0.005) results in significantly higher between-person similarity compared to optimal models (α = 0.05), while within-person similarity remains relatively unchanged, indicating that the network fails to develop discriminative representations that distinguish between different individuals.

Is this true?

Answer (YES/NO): NO